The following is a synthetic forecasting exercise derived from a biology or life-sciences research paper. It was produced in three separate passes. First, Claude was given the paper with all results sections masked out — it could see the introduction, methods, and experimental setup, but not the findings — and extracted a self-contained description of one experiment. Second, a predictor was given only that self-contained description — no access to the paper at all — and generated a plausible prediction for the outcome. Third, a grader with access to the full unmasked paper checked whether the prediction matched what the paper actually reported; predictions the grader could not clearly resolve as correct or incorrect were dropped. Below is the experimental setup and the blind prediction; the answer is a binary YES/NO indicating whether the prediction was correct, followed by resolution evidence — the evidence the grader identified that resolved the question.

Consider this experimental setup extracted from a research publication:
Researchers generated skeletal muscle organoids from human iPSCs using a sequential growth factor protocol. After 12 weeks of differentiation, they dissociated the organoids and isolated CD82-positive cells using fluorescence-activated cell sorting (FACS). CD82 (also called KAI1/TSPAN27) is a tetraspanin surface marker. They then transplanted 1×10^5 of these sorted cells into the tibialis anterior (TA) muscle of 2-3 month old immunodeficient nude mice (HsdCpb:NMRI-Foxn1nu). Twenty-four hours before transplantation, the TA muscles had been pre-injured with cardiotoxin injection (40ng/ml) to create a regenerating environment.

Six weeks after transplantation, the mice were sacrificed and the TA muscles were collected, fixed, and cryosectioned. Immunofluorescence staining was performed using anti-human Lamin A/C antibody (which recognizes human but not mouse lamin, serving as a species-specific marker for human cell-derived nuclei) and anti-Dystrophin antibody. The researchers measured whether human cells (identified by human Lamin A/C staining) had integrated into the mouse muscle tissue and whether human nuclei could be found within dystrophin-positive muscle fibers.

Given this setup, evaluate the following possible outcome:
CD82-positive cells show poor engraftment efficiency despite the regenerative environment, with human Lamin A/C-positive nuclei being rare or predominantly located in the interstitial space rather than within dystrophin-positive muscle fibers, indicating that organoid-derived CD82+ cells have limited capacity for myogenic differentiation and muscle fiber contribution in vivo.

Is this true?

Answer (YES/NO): NO